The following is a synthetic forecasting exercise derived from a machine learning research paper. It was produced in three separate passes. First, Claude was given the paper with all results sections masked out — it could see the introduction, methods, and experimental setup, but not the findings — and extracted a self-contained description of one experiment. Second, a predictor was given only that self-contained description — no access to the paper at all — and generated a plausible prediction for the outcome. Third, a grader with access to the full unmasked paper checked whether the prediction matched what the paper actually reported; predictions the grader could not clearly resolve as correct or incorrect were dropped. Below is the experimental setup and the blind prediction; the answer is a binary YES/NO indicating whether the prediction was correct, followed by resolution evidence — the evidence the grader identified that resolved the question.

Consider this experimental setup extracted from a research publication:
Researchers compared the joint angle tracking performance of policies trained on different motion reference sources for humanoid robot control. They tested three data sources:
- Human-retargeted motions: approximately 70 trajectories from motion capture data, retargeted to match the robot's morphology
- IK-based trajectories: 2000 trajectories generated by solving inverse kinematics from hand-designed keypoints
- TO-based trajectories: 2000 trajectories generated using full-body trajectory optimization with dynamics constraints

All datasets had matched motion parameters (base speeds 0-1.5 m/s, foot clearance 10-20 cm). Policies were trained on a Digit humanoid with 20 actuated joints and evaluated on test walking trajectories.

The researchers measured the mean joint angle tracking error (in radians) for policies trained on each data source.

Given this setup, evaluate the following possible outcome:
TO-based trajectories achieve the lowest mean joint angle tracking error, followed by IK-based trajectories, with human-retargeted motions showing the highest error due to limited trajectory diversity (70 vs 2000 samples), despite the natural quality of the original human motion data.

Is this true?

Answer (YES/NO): NO